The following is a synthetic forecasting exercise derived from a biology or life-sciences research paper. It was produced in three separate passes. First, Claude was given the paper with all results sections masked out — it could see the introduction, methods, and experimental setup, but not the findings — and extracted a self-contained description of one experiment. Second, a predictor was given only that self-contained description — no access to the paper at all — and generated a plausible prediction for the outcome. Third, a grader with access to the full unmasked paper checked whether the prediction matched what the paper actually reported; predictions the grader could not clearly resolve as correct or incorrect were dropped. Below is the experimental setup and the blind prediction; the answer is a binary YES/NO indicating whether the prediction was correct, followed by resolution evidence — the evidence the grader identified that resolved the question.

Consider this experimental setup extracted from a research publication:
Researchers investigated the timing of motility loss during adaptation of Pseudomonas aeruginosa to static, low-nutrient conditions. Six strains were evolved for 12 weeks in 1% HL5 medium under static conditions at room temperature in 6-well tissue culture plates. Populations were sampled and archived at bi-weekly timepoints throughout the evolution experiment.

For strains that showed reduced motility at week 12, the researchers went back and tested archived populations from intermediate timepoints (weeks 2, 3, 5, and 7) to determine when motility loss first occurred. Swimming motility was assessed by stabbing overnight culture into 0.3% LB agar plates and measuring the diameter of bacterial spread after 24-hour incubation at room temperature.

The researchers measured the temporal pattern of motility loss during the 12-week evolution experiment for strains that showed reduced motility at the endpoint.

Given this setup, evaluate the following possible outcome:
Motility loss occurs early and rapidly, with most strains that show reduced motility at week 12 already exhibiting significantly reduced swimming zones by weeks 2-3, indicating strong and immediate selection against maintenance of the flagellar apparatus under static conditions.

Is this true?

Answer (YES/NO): NO